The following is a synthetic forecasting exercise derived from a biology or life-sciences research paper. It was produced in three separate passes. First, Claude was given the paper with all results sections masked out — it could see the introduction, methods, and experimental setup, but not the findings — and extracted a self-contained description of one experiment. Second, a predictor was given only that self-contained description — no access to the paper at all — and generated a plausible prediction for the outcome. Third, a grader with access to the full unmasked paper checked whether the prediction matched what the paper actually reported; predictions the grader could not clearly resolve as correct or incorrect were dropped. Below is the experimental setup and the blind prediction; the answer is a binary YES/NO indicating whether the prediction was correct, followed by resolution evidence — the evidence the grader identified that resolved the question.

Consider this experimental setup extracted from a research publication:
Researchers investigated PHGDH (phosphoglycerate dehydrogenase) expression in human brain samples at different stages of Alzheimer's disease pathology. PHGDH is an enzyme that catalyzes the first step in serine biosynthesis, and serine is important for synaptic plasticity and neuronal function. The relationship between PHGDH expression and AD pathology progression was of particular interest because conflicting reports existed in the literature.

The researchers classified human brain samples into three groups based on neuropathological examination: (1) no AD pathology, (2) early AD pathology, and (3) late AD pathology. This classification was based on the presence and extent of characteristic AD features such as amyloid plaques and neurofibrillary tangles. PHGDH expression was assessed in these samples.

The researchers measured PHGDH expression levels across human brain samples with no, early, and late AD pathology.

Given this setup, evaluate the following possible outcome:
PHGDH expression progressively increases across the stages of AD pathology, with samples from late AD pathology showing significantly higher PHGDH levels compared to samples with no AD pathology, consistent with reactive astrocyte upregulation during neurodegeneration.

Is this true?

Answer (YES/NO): YES